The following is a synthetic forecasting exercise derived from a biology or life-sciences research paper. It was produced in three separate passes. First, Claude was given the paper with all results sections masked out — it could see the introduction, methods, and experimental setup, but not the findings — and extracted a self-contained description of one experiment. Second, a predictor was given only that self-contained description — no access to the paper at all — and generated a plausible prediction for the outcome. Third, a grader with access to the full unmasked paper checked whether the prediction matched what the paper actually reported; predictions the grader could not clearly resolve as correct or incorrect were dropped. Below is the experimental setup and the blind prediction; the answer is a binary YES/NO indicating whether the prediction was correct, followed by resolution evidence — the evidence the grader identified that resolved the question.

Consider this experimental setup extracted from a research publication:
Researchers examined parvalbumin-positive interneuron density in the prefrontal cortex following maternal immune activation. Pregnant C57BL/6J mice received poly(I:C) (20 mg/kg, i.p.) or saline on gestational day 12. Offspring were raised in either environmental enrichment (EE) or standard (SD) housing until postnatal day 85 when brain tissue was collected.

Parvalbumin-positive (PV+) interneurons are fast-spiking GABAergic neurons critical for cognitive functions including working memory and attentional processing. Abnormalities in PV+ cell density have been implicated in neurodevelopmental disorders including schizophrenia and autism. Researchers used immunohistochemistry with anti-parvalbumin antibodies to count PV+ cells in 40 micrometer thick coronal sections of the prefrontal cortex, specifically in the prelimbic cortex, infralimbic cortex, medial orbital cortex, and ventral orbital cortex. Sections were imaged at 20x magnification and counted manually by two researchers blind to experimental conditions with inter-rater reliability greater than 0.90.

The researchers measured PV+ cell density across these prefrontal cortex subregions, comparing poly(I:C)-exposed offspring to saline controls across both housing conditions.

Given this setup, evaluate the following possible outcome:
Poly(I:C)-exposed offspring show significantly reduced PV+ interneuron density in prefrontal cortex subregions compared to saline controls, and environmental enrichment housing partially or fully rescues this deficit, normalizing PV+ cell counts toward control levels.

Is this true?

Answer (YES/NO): NO